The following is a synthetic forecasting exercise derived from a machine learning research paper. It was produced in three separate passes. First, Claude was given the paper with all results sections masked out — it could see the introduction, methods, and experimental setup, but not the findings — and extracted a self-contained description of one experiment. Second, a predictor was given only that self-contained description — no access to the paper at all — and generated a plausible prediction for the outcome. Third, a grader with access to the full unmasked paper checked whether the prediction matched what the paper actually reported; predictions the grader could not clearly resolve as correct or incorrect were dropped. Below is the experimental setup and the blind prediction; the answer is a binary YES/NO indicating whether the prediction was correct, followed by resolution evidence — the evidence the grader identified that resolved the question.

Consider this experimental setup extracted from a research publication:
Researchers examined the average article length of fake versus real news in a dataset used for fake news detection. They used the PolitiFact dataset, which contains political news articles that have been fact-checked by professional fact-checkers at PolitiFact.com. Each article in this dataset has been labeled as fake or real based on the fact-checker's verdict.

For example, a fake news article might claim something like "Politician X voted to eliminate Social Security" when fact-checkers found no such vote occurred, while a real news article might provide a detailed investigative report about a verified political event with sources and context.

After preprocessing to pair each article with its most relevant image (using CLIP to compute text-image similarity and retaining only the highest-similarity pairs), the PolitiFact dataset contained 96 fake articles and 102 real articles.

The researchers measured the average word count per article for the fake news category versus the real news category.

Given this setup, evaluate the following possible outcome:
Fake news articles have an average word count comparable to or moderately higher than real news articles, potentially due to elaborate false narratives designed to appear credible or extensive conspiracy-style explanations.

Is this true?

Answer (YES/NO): NO